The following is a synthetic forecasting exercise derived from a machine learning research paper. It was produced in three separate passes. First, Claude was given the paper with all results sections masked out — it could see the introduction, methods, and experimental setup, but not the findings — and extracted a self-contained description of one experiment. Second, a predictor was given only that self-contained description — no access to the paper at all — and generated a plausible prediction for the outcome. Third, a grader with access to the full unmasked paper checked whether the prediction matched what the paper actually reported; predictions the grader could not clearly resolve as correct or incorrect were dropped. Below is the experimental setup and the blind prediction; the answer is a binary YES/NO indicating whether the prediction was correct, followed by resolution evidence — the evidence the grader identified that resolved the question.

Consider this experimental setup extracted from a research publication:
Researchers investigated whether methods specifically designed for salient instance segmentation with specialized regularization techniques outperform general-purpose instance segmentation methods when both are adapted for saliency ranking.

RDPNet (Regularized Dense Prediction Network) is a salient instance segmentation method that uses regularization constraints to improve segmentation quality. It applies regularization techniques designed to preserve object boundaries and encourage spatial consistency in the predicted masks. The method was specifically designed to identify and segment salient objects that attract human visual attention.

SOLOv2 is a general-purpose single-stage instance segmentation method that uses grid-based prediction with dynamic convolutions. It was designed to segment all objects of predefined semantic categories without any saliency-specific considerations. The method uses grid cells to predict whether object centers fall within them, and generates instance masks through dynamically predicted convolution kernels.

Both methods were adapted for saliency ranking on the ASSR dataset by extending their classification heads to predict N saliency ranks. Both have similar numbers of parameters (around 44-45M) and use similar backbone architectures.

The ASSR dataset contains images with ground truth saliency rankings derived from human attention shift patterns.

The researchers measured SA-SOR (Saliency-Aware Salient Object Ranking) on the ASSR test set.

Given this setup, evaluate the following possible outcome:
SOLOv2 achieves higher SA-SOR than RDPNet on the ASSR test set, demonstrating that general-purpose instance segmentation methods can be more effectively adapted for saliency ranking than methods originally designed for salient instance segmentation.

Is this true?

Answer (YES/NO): YES